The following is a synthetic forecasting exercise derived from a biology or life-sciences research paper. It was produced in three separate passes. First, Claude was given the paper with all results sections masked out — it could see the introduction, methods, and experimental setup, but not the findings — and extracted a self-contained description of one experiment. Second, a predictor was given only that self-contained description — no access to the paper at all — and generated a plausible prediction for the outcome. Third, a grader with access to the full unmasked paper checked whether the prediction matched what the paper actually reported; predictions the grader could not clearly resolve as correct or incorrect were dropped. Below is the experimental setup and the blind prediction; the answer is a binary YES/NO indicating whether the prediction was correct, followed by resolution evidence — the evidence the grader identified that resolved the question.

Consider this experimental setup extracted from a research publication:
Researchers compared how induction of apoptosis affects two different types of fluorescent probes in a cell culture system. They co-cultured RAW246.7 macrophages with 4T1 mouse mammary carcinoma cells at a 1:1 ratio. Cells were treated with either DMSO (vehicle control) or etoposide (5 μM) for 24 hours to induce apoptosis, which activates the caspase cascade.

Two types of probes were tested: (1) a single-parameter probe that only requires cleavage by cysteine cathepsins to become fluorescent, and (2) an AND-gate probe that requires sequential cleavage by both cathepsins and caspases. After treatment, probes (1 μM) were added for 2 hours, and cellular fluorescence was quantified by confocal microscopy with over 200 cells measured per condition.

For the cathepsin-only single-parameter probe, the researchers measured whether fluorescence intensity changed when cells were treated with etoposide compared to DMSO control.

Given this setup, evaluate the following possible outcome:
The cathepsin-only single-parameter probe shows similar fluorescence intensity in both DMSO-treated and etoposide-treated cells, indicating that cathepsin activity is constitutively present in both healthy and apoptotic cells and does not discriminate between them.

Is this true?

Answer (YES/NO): YES